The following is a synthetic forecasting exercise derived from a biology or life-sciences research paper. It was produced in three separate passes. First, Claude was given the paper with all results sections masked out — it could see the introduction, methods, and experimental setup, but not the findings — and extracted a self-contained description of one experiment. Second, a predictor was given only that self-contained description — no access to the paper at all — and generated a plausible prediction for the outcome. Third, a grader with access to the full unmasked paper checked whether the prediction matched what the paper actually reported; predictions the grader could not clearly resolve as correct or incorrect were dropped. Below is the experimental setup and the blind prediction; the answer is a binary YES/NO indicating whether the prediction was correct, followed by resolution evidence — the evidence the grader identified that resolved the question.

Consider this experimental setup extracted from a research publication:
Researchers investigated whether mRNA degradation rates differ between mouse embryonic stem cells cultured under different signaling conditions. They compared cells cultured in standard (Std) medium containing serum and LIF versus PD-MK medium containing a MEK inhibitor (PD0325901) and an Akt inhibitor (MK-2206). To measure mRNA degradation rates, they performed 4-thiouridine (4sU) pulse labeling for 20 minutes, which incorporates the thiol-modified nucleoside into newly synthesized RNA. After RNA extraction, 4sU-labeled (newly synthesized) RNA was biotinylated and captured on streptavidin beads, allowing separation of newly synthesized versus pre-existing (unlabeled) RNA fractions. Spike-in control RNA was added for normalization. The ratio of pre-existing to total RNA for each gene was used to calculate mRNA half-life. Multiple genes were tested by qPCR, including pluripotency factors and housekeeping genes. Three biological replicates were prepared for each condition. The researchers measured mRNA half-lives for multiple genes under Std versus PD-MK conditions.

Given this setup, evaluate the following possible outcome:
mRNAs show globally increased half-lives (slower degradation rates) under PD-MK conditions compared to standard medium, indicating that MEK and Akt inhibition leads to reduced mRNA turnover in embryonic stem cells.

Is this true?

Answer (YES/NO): NO